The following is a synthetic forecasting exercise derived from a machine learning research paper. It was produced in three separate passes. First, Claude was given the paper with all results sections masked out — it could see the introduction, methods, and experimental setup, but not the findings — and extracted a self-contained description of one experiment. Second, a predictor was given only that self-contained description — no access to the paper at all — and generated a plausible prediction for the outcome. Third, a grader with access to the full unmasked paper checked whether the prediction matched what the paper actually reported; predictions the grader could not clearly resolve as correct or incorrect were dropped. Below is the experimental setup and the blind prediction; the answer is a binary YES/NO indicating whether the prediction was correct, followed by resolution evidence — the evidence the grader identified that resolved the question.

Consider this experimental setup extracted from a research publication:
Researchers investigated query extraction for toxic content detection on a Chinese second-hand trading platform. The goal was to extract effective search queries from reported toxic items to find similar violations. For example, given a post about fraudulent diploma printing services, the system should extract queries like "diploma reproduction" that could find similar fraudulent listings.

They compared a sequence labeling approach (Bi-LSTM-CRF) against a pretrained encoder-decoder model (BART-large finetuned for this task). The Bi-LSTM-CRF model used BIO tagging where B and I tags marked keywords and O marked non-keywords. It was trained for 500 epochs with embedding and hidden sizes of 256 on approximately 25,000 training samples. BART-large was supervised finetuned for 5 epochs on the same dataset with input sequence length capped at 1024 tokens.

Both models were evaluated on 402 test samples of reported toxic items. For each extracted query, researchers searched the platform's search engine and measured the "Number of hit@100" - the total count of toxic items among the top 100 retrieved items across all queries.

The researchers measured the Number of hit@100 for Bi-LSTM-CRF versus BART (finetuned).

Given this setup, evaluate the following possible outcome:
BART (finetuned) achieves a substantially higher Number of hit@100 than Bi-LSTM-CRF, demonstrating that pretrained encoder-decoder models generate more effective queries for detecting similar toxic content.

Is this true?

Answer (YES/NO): YES